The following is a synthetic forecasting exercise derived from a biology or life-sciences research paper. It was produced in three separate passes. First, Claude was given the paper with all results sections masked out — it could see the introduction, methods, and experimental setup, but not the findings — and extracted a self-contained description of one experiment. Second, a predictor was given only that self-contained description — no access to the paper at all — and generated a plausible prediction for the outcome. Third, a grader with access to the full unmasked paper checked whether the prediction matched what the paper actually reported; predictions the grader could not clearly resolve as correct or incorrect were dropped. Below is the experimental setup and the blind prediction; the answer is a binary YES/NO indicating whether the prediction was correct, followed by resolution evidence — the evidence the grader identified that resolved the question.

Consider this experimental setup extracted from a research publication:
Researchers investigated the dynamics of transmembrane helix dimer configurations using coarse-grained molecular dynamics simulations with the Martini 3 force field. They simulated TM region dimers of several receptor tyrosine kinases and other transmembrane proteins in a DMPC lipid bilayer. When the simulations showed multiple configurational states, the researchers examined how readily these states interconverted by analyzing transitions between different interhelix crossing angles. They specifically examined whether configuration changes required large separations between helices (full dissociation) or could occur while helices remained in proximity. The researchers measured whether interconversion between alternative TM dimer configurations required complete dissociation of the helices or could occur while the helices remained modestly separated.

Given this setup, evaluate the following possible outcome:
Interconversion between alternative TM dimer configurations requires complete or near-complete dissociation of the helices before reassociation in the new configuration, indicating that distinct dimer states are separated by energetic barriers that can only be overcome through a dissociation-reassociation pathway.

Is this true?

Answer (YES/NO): NO